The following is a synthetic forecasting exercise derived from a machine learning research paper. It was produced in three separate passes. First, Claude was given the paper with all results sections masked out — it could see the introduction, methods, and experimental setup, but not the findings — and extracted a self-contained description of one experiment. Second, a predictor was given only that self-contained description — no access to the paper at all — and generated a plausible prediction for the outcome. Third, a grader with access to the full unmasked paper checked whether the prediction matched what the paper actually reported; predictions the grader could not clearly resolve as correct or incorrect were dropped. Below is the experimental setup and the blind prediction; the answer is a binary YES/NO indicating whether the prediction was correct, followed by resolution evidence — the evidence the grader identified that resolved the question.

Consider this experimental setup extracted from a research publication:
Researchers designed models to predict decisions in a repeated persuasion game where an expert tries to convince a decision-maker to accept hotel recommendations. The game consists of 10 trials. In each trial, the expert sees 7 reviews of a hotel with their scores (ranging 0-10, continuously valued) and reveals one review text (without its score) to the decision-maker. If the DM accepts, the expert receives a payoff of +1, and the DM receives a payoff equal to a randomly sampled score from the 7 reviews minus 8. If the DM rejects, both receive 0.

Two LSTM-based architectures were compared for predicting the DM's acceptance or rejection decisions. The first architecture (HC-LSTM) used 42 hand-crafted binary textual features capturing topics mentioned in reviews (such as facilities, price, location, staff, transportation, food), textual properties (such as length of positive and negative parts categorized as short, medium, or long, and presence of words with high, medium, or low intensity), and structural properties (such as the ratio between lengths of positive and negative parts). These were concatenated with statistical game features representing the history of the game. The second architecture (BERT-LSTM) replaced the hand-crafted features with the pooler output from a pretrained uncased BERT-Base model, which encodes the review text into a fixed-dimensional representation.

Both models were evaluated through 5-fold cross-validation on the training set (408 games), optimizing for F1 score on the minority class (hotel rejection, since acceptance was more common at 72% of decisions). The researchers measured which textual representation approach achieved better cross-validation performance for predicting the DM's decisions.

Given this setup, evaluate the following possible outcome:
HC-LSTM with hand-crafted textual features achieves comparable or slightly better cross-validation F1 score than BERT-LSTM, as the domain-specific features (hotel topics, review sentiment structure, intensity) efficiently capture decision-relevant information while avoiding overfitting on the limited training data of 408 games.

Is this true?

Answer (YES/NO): YES